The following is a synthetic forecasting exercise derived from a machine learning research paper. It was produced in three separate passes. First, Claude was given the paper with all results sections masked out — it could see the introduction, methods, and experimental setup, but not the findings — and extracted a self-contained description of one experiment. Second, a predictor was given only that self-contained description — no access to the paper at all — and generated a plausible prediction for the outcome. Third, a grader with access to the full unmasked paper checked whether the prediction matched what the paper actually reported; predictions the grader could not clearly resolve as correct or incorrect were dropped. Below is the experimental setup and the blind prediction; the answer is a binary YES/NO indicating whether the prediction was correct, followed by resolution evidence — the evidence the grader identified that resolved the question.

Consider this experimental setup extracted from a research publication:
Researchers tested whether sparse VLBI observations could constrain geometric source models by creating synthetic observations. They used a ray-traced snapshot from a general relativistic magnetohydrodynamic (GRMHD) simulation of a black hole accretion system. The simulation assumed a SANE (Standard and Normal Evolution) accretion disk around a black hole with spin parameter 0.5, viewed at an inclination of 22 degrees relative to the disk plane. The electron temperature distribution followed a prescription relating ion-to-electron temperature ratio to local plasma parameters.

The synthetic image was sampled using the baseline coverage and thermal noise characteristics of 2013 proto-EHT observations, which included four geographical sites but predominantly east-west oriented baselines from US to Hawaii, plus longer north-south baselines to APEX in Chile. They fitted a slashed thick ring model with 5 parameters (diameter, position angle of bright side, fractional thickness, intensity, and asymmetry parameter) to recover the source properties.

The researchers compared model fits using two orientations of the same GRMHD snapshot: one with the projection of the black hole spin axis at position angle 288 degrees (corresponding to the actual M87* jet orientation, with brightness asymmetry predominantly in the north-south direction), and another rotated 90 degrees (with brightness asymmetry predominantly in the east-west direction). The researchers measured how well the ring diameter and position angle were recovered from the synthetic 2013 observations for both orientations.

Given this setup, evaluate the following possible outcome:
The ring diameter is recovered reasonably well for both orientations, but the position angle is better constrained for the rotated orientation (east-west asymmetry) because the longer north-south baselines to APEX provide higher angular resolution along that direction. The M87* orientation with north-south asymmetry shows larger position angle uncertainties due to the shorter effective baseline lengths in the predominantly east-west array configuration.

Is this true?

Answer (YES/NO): NO